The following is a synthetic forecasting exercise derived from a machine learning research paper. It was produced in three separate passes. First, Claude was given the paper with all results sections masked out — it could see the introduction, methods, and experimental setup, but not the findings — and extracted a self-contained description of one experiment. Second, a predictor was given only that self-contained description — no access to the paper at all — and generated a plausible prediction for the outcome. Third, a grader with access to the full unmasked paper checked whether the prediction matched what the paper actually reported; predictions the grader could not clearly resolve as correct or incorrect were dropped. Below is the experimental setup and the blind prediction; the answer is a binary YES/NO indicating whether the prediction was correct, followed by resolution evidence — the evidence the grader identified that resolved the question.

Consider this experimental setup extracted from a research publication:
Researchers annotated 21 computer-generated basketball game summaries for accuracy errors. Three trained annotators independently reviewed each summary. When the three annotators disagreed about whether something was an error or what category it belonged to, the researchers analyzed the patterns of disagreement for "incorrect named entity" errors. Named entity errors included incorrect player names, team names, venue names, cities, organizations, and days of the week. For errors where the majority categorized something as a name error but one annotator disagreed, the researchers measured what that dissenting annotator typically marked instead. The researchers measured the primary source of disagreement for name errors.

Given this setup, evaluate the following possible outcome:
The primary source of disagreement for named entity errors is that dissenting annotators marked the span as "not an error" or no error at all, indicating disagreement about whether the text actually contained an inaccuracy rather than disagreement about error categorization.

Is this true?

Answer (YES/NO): YES